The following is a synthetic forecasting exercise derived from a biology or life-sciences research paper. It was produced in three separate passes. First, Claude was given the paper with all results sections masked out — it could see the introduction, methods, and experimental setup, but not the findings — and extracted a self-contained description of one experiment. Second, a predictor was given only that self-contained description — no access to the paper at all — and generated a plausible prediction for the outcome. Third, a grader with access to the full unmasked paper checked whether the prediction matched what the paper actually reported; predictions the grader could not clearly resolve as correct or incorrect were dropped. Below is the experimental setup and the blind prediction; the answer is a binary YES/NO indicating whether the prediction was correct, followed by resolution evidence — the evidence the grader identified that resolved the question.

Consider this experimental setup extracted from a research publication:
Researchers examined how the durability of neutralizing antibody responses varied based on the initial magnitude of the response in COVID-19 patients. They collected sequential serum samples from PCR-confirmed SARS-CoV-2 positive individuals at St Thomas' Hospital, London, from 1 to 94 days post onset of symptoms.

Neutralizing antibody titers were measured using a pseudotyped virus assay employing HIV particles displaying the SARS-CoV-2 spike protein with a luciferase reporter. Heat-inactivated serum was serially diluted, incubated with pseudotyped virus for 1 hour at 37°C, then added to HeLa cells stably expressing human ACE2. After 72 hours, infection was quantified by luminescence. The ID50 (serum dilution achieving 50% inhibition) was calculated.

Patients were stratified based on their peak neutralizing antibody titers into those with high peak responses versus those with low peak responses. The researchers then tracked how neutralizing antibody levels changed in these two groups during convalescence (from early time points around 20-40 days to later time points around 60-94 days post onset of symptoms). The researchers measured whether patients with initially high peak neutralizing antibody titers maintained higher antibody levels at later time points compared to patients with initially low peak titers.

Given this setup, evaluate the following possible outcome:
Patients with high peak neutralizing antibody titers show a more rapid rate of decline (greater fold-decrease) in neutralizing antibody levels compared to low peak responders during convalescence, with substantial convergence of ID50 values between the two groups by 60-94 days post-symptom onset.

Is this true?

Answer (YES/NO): NO